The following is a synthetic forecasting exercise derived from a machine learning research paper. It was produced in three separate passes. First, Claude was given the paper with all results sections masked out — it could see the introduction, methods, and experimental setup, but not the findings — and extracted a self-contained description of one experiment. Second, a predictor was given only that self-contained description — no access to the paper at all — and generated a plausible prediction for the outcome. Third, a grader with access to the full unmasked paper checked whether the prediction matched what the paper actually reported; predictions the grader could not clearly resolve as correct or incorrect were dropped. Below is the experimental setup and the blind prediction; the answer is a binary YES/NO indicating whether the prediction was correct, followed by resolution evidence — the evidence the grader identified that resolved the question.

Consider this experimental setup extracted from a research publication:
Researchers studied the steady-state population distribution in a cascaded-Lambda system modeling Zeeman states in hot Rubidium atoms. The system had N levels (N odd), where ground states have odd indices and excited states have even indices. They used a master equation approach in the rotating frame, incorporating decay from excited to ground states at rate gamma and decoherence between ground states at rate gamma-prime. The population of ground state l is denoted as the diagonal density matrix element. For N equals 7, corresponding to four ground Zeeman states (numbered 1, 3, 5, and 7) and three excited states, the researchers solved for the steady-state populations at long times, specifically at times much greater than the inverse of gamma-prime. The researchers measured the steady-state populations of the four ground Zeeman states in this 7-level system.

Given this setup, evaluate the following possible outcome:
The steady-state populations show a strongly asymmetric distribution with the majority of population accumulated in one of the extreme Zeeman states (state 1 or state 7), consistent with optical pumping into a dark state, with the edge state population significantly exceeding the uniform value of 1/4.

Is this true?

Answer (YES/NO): NO